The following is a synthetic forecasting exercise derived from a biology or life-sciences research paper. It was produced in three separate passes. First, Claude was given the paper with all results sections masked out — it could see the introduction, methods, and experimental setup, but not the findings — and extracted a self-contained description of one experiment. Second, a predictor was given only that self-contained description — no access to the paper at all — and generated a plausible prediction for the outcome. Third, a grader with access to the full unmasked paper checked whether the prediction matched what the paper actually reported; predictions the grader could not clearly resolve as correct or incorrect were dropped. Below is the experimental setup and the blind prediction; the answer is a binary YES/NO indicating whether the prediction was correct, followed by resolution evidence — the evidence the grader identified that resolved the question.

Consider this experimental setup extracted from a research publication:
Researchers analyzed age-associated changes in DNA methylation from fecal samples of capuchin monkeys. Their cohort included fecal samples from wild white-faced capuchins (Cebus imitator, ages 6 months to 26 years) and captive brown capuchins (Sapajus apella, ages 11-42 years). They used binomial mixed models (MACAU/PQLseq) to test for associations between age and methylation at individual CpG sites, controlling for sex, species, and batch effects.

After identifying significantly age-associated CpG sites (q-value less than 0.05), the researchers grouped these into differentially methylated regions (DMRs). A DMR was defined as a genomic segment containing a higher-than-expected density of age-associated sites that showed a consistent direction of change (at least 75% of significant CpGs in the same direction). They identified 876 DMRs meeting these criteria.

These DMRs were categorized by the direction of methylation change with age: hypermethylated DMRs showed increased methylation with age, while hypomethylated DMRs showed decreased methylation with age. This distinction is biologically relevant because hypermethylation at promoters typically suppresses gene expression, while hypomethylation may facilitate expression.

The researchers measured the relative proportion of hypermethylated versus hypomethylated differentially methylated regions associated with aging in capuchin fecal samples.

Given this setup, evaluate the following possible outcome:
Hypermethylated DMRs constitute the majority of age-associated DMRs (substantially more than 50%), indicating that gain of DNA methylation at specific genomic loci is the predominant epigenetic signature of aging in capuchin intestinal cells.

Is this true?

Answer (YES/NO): YES